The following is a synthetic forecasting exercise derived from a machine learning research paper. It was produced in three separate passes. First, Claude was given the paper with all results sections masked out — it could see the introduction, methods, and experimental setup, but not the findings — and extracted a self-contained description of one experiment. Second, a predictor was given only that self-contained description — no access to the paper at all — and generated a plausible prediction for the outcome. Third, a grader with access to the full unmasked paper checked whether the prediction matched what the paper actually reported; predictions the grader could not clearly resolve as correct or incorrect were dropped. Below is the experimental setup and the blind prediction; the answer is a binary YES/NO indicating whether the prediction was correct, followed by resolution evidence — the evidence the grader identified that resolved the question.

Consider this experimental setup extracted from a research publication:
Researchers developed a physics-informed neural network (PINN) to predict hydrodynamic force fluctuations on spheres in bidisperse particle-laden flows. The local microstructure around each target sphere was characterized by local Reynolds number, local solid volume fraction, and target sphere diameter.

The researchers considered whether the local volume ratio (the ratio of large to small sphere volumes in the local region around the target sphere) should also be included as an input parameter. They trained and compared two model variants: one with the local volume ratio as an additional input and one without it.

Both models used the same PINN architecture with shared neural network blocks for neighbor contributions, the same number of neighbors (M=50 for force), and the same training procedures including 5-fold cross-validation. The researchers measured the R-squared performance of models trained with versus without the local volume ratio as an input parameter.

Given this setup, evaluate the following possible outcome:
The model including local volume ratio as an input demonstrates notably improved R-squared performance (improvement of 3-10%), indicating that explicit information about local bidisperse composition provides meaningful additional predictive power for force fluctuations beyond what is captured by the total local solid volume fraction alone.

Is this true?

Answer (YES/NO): NO